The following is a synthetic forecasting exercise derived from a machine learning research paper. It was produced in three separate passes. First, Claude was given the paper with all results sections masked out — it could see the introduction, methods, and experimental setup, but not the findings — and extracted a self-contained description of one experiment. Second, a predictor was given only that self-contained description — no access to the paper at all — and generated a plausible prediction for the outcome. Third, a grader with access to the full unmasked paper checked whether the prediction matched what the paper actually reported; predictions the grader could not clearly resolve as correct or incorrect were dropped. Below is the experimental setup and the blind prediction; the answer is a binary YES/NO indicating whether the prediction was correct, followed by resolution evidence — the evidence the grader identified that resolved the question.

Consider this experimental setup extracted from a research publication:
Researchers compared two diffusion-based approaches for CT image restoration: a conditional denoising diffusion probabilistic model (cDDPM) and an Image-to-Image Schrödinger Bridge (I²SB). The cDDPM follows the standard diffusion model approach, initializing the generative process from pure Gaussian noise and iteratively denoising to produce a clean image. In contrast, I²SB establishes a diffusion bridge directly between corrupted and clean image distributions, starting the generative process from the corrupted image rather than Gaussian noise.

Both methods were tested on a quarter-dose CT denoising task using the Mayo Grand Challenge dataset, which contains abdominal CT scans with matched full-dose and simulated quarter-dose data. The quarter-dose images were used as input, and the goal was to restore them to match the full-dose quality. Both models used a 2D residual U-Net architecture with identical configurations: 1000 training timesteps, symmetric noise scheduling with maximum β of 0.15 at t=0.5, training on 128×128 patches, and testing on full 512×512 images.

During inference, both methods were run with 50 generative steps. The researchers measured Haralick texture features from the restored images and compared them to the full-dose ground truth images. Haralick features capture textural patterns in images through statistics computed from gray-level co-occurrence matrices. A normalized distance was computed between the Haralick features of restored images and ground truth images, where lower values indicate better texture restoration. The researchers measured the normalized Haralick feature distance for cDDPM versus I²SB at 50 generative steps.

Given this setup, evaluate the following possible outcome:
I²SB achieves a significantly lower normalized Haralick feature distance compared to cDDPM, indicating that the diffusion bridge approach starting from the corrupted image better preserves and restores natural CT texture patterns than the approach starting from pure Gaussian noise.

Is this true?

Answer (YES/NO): YES